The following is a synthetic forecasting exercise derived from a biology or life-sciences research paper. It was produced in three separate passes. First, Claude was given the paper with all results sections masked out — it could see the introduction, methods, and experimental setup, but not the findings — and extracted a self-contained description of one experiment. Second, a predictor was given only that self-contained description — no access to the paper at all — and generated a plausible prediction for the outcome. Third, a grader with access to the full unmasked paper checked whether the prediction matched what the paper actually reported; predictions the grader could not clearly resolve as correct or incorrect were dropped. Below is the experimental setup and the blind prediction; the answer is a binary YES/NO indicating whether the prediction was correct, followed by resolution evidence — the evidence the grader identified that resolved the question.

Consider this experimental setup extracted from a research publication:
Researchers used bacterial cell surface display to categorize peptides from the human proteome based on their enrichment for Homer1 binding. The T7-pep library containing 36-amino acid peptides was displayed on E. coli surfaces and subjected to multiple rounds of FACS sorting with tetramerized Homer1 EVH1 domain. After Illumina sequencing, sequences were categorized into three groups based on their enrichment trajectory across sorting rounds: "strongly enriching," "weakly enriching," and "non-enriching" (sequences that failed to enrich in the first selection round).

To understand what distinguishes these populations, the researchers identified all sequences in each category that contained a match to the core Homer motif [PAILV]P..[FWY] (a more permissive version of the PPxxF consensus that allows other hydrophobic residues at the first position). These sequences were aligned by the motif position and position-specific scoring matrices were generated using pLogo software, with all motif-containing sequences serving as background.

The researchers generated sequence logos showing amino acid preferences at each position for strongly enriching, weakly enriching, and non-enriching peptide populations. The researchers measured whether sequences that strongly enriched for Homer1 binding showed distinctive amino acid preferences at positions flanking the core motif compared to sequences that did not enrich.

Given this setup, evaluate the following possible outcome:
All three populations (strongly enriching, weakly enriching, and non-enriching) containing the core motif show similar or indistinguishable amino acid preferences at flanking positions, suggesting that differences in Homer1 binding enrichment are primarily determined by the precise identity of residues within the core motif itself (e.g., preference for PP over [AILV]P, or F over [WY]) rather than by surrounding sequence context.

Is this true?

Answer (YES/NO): NO